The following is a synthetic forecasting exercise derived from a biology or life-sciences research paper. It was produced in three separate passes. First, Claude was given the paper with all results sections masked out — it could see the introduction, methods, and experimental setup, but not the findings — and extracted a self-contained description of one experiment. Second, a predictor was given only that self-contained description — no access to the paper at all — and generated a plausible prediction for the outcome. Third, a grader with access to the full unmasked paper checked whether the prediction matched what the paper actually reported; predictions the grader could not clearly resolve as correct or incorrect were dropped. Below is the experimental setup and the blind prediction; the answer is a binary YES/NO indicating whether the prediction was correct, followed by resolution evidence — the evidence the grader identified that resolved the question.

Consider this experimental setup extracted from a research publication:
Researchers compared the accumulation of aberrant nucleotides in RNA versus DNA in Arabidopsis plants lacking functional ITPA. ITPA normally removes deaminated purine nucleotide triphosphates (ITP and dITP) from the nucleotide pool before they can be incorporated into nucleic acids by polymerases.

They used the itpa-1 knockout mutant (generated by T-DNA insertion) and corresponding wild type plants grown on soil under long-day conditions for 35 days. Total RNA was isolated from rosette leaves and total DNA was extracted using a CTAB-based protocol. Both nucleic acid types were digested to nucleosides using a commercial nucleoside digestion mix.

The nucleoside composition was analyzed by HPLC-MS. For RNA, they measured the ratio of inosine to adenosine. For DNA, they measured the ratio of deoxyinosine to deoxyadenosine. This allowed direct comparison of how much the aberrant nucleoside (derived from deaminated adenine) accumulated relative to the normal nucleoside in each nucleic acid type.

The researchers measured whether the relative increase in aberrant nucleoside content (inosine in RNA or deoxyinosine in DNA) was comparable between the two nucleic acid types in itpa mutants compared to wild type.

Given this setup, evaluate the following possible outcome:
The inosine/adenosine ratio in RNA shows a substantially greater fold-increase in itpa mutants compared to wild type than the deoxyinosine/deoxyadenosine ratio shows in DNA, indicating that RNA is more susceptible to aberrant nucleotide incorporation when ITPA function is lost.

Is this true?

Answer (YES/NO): NO